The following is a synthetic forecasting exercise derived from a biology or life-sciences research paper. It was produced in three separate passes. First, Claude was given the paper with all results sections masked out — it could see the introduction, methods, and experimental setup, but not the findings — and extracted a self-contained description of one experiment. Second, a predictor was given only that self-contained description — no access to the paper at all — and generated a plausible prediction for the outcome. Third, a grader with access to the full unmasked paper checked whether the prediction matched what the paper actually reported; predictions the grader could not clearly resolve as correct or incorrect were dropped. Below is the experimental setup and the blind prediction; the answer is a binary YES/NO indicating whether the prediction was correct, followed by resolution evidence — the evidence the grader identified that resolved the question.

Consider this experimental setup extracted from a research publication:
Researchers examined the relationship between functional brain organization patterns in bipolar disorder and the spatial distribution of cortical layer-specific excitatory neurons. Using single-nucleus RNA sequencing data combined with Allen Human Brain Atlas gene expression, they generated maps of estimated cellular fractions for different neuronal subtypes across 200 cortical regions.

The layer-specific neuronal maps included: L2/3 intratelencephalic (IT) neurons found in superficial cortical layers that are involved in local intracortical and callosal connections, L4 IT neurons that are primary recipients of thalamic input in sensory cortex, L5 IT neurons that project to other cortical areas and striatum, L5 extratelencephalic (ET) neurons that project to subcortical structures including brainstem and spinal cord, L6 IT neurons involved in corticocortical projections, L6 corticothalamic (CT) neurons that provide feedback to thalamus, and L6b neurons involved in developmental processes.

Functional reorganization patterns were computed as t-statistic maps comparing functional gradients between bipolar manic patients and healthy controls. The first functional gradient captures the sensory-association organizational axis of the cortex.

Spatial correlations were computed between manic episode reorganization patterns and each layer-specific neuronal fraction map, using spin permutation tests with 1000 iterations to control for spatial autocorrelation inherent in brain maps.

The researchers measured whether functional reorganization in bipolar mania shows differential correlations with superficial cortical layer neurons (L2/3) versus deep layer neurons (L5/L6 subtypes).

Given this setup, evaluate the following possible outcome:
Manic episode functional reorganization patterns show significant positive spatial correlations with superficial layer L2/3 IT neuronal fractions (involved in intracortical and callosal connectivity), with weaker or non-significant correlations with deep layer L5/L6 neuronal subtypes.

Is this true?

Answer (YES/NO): NO